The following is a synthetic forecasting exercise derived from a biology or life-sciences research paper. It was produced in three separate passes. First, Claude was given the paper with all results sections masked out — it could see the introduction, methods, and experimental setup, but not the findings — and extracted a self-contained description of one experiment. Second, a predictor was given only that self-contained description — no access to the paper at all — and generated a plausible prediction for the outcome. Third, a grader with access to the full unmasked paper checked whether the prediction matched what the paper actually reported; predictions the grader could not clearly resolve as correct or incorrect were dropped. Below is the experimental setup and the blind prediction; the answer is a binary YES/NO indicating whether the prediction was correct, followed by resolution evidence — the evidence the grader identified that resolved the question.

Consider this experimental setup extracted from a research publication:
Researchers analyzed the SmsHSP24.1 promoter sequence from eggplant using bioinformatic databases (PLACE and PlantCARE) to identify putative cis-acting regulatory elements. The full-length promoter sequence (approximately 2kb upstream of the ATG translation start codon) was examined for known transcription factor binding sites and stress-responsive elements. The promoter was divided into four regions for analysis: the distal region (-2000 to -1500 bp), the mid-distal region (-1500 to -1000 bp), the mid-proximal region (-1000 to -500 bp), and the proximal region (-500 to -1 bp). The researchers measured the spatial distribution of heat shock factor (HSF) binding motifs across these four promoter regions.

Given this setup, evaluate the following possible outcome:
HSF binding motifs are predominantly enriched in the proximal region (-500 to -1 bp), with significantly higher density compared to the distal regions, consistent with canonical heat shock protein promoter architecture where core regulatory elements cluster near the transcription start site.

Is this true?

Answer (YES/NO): NO